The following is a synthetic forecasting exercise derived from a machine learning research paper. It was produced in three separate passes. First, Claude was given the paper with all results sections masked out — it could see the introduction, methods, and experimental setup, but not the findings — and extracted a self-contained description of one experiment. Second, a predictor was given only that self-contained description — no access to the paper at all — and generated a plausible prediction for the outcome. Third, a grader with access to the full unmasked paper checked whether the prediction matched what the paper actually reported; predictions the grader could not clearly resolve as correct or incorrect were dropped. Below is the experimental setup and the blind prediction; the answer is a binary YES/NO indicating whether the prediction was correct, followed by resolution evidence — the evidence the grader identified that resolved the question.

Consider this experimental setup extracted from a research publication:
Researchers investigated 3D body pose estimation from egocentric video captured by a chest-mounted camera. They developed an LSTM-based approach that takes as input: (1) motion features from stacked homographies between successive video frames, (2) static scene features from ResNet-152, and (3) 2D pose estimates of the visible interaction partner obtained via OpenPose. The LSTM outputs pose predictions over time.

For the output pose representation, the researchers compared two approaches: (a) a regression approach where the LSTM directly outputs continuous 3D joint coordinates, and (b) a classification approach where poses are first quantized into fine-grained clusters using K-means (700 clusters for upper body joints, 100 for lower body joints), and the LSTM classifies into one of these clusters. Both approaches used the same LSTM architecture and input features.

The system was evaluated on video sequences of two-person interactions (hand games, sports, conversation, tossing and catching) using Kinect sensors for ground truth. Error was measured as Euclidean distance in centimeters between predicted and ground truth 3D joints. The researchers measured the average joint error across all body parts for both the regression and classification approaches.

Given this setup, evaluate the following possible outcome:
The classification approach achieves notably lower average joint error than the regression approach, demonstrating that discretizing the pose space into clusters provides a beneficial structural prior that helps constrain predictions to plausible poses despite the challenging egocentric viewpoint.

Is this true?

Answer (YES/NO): YES